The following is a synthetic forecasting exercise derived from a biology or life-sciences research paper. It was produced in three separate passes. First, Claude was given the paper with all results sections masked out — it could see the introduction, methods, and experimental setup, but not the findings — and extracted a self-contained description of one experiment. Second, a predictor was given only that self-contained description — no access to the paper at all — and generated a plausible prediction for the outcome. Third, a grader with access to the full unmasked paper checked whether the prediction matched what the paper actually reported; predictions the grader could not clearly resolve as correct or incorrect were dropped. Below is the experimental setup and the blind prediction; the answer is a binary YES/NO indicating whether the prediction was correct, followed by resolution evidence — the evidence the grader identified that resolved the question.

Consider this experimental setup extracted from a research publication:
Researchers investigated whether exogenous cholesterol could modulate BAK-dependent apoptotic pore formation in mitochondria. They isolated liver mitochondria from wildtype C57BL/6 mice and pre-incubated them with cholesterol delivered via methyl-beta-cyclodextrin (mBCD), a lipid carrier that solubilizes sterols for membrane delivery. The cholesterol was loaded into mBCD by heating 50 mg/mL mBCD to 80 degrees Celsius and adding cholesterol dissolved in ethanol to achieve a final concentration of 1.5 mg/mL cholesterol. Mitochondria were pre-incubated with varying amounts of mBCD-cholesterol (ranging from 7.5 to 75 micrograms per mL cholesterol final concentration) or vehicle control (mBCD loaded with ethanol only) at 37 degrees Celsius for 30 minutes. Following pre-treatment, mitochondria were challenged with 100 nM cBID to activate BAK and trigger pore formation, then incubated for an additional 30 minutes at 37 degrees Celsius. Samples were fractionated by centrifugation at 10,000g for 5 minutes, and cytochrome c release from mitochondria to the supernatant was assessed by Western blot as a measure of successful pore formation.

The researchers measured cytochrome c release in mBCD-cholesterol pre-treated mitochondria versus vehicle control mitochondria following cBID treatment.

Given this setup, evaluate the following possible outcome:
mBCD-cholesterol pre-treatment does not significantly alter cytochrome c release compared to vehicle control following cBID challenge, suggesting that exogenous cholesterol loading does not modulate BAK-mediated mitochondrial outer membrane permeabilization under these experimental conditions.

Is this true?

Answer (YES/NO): NO